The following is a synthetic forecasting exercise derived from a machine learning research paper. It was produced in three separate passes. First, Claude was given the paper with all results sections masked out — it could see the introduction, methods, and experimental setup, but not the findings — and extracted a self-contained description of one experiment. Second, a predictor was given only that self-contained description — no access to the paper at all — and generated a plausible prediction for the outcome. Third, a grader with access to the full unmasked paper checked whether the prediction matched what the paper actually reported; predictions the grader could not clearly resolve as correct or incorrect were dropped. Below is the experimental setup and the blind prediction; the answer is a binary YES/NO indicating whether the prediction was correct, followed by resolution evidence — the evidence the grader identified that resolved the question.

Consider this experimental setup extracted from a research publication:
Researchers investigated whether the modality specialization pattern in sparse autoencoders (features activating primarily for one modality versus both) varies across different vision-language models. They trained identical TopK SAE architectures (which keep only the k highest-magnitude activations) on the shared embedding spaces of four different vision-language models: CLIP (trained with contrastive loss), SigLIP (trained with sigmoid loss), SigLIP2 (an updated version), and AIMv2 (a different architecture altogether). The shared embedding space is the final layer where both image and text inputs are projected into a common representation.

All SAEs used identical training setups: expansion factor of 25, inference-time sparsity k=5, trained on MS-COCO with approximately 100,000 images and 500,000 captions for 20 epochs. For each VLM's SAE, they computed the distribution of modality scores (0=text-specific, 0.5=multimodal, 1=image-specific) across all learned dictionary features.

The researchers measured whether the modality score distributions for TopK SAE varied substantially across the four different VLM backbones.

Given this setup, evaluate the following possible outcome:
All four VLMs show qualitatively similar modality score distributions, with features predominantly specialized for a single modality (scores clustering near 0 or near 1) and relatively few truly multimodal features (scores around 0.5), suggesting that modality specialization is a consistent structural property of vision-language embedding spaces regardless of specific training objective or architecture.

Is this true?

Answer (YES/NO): YES